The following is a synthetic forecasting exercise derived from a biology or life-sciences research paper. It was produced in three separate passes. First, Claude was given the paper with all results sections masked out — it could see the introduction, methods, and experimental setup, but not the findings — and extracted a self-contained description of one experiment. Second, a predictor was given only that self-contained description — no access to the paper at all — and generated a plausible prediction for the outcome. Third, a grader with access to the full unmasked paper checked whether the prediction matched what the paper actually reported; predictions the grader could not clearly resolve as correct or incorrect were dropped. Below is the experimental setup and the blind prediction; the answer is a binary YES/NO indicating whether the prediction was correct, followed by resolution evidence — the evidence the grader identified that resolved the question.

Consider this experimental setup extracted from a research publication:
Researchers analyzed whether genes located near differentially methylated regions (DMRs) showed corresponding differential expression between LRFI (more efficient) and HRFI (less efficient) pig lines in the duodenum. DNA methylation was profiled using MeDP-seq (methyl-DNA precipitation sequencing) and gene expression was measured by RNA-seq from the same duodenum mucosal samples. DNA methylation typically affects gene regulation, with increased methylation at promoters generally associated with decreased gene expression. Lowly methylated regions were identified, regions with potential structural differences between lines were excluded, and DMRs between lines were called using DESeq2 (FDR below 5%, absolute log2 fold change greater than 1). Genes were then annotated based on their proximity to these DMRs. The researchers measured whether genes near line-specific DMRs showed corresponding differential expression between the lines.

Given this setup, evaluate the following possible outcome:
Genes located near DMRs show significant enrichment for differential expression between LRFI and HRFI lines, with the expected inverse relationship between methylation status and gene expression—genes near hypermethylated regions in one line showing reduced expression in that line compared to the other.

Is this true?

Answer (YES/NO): NO